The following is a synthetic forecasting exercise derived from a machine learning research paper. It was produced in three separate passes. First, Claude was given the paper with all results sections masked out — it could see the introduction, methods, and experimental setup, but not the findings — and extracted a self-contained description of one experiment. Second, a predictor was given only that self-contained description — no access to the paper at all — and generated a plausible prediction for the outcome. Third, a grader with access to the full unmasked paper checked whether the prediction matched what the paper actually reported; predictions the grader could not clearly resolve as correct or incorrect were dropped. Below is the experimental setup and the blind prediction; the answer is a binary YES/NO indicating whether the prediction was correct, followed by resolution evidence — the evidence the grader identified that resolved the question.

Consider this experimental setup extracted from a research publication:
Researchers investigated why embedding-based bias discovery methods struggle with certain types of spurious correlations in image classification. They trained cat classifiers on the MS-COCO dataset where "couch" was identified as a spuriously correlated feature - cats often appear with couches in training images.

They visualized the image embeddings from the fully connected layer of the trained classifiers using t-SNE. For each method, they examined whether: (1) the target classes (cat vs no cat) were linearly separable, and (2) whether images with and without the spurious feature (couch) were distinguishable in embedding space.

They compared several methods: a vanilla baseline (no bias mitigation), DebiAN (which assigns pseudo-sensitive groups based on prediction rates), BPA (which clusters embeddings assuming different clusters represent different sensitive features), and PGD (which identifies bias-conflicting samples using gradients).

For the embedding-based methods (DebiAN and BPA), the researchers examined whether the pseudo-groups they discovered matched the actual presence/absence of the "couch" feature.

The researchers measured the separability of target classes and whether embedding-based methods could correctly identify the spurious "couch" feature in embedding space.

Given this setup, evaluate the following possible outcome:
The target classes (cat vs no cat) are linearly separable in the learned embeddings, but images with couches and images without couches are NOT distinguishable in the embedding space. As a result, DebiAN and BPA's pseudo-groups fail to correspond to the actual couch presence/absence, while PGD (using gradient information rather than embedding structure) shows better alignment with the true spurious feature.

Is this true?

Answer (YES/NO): NO